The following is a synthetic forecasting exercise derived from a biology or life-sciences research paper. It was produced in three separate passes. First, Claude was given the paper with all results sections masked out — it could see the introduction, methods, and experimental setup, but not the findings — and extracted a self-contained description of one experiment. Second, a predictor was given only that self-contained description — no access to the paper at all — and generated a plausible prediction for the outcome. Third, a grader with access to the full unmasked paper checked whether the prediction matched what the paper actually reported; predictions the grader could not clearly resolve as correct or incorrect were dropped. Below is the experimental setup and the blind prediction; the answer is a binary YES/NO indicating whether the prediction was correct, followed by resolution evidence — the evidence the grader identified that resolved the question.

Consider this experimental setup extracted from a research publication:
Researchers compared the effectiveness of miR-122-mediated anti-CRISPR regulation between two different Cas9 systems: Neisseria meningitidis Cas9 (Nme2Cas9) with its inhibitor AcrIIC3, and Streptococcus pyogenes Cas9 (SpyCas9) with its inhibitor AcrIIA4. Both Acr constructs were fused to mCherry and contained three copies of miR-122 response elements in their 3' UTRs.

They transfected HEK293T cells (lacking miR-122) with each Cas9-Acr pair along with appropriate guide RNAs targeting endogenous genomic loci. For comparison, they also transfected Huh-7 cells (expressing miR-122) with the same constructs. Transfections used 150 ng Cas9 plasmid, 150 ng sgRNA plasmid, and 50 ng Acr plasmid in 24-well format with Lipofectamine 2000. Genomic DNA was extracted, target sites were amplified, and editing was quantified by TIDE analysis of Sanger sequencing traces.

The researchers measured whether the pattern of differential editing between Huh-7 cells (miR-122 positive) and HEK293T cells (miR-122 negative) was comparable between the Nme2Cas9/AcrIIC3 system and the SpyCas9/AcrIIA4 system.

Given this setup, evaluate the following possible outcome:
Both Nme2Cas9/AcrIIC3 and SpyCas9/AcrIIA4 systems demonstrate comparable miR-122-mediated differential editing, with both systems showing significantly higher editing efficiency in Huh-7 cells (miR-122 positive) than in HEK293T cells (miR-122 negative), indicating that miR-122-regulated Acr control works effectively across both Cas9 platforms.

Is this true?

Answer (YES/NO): YES